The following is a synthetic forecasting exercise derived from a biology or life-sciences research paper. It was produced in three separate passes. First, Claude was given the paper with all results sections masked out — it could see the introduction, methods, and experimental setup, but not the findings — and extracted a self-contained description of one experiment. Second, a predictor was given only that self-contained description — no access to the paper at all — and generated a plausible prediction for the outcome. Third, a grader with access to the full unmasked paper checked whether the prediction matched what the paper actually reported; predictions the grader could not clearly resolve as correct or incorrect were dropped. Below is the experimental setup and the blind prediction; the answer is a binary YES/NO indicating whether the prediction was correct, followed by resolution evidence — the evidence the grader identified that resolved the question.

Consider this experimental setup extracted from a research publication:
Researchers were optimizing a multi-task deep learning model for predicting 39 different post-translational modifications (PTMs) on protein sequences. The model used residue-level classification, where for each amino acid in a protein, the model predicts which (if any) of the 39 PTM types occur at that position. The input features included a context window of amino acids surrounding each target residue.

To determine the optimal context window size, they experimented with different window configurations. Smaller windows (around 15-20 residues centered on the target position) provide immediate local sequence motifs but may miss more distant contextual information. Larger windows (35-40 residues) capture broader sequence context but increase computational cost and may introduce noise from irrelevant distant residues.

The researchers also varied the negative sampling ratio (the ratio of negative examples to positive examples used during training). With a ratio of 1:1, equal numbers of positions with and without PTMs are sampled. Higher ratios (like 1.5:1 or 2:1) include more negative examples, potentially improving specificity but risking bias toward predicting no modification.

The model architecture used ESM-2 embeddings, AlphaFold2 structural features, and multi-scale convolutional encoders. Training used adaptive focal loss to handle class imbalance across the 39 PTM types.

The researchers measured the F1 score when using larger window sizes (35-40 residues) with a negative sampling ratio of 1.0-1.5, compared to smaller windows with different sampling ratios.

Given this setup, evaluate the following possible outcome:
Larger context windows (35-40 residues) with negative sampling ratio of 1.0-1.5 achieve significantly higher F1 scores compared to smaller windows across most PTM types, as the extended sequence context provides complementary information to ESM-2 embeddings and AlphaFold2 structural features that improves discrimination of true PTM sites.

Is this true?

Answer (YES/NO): YES